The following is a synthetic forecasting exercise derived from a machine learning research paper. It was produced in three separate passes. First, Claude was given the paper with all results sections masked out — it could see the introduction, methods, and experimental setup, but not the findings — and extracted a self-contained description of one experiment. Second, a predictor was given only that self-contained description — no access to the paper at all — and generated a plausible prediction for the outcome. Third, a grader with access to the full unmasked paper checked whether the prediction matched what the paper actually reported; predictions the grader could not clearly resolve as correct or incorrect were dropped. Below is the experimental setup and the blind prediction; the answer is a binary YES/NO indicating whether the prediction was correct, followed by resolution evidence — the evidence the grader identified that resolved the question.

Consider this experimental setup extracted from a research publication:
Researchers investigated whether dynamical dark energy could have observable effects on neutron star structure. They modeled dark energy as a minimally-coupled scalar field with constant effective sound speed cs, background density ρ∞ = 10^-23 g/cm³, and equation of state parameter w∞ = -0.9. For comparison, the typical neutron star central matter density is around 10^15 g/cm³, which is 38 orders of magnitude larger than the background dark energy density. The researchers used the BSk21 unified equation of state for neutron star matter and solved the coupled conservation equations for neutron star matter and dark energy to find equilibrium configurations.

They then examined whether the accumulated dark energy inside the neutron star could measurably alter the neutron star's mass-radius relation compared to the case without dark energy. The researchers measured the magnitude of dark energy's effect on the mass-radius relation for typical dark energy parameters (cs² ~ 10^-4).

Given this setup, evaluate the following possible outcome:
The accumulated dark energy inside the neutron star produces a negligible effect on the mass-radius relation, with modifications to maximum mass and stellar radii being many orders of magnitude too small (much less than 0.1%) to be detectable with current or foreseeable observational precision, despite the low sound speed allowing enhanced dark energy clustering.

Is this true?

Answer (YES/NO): NO